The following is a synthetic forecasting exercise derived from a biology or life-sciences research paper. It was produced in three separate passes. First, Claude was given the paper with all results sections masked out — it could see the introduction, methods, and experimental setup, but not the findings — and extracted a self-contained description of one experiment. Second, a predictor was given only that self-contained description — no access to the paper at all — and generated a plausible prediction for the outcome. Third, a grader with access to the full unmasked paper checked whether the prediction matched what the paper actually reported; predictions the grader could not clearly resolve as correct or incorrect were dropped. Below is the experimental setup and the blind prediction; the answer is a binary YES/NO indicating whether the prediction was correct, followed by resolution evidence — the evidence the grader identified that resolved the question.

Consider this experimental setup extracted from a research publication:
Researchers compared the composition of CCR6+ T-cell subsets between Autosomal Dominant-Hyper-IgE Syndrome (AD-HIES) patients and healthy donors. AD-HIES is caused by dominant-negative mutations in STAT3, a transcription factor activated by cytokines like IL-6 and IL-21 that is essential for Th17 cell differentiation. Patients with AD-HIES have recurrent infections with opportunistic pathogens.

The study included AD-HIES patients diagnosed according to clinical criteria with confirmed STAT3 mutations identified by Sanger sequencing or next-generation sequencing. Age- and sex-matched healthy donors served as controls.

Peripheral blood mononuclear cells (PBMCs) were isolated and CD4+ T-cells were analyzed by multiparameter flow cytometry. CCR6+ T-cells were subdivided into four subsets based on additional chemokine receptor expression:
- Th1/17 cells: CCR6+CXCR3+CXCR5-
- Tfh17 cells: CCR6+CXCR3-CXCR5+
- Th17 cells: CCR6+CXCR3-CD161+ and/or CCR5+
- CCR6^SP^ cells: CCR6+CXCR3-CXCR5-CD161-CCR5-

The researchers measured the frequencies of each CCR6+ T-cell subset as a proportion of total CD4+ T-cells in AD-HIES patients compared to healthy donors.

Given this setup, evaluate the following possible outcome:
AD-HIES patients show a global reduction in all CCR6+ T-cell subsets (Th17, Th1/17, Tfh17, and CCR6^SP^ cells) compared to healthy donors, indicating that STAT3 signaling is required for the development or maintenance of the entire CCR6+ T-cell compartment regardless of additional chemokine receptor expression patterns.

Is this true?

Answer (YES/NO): NO